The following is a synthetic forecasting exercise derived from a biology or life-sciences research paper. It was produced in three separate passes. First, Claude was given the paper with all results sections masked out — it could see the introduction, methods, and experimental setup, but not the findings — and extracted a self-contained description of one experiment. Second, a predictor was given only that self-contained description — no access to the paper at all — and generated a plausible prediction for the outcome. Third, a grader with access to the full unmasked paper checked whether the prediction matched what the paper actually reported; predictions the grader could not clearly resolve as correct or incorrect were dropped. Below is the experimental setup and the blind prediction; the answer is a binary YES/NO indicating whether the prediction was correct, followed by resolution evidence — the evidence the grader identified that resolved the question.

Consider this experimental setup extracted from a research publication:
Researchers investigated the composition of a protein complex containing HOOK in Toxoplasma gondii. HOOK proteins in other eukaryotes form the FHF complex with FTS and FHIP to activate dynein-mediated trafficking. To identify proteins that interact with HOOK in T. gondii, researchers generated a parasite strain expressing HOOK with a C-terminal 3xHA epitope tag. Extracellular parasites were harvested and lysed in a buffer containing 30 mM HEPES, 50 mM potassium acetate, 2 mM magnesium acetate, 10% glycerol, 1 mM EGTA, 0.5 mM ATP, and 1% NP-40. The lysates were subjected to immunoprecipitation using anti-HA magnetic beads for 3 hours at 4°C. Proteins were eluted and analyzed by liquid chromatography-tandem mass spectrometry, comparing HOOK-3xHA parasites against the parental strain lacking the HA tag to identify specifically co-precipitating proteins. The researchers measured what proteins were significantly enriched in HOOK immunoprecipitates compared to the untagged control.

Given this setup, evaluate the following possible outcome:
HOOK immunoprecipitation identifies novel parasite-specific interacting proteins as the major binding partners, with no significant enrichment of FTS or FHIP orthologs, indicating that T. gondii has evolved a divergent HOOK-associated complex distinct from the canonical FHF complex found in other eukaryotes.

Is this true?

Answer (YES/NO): NO